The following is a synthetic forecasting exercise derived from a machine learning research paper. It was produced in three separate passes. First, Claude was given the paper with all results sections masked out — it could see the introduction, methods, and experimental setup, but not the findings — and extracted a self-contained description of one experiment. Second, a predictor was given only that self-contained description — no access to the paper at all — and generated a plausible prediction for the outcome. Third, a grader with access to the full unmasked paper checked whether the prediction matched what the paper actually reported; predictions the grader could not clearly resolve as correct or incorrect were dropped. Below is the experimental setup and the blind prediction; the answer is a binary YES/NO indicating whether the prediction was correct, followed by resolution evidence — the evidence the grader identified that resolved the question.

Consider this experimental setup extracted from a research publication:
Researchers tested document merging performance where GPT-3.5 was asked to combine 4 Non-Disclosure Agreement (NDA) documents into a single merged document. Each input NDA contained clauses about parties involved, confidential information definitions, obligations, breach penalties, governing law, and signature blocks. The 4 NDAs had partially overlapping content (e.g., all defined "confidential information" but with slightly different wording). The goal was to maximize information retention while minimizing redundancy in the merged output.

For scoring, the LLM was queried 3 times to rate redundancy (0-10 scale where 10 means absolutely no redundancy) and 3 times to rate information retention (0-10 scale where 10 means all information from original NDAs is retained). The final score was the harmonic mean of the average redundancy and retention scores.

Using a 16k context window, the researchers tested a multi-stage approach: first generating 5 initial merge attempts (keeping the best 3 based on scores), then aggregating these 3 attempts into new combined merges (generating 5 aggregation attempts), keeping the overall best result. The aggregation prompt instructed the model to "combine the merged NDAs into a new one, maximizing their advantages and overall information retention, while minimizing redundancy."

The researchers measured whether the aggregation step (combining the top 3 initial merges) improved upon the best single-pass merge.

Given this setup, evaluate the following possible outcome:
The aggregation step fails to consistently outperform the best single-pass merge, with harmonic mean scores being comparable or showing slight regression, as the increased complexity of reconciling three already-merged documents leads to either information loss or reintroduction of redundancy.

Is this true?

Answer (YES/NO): YES